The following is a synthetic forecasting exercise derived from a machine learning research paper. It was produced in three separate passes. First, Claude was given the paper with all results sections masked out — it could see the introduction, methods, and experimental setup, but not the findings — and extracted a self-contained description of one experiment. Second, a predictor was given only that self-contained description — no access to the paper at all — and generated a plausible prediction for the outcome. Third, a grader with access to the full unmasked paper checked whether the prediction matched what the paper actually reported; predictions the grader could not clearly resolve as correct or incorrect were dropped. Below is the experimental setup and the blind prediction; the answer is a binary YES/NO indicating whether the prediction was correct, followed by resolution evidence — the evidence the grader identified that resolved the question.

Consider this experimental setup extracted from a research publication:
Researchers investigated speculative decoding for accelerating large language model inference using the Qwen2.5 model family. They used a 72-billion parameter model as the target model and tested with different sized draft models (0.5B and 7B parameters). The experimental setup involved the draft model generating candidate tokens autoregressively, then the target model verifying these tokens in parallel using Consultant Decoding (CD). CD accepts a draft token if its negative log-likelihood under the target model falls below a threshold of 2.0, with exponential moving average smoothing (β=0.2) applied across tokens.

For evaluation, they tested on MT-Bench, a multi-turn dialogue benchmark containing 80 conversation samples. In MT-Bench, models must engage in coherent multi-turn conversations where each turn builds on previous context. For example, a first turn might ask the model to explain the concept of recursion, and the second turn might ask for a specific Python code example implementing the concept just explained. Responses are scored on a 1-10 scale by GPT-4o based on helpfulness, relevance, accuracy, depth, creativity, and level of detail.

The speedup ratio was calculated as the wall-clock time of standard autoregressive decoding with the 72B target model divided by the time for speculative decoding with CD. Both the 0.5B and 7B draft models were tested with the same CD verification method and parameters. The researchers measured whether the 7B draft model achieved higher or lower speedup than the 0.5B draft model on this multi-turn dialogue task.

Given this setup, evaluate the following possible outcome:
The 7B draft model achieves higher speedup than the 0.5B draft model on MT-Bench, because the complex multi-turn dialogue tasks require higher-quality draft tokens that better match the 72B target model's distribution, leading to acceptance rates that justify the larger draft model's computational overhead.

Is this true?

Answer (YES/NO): YES